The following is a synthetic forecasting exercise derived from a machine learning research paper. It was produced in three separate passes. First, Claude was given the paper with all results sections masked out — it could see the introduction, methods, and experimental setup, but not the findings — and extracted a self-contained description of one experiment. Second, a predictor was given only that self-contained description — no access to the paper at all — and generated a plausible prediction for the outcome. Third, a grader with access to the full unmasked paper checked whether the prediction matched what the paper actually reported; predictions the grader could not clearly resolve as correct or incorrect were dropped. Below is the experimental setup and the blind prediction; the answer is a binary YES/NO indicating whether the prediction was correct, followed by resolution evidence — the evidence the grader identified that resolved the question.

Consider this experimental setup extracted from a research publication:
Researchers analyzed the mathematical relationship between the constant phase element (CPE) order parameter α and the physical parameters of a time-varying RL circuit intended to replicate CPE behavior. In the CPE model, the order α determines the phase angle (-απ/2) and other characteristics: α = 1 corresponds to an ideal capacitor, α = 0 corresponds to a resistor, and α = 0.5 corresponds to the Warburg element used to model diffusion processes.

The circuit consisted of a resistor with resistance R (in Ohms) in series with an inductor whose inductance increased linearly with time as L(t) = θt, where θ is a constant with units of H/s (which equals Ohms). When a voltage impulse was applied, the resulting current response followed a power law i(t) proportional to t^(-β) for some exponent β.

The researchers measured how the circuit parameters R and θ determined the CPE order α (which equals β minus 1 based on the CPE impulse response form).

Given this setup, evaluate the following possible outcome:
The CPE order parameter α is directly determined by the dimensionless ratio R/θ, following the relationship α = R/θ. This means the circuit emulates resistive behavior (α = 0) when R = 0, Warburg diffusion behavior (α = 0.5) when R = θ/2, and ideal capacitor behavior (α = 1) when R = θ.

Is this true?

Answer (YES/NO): YES